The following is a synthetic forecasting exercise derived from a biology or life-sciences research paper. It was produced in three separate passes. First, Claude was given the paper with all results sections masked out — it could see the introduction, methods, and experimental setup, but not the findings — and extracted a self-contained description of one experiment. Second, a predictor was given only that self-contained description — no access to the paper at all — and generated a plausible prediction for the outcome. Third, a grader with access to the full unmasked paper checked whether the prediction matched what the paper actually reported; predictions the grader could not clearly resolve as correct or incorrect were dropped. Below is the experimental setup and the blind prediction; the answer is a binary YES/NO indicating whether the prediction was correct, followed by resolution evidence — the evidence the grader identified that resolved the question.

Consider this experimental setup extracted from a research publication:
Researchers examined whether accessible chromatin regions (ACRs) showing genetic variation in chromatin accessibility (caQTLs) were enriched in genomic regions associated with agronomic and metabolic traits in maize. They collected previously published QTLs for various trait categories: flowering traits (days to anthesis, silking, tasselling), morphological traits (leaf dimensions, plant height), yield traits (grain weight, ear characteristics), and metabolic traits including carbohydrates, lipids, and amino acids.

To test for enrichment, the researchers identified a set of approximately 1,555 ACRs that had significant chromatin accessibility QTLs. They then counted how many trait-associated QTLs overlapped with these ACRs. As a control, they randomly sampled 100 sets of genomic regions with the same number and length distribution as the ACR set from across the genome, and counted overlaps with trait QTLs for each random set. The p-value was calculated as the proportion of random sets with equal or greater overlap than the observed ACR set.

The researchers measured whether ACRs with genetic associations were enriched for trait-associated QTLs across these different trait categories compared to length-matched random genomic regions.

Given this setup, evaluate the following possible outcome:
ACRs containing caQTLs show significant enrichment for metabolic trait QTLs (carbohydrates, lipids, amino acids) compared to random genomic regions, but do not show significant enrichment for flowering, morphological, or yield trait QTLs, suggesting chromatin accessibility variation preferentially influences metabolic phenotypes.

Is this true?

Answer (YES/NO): NO